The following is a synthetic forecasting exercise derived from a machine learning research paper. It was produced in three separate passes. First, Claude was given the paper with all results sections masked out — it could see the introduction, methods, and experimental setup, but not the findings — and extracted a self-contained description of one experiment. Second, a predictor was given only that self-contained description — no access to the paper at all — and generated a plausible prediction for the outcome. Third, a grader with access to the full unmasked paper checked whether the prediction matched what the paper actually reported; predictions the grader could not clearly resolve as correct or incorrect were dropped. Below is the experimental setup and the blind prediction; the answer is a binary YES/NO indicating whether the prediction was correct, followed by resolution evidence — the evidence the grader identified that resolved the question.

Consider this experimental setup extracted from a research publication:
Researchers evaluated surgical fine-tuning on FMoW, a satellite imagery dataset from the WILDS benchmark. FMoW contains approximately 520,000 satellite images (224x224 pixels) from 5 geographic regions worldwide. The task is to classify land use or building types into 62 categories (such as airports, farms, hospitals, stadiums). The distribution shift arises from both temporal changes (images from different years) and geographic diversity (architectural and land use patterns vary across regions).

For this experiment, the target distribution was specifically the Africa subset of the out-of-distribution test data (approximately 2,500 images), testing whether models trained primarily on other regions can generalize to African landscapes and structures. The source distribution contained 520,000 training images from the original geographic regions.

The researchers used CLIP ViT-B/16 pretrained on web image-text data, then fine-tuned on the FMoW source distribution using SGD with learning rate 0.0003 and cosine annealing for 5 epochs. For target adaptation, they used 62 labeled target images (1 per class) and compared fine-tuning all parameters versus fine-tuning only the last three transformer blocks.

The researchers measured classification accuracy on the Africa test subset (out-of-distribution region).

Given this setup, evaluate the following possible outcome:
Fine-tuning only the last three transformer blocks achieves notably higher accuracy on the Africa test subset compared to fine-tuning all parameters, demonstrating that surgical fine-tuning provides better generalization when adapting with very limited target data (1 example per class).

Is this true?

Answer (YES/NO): YES